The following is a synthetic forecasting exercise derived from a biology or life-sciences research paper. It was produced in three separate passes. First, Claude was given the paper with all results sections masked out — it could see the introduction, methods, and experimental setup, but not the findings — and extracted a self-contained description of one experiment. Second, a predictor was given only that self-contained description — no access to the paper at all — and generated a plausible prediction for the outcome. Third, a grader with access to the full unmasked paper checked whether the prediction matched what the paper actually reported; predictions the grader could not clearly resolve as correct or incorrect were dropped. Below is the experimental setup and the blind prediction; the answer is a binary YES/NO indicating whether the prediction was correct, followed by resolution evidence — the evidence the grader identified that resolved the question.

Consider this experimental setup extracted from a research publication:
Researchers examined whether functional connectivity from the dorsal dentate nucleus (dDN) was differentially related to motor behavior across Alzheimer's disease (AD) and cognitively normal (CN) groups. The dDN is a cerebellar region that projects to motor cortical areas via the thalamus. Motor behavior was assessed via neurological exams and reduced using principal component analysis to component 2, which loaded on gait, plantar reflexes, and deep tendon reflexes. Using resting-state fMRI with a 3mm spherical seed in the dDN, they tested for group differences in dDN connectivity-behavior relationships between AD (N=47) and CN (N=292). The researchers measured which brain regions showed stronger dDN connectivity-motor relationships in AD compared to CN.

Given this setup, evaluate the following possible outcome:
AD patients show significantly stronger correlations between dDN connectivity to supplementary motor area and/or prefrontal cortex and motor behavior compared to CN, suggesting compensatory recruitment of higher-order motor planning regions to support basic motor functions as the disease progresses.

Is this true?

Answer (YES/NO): NO